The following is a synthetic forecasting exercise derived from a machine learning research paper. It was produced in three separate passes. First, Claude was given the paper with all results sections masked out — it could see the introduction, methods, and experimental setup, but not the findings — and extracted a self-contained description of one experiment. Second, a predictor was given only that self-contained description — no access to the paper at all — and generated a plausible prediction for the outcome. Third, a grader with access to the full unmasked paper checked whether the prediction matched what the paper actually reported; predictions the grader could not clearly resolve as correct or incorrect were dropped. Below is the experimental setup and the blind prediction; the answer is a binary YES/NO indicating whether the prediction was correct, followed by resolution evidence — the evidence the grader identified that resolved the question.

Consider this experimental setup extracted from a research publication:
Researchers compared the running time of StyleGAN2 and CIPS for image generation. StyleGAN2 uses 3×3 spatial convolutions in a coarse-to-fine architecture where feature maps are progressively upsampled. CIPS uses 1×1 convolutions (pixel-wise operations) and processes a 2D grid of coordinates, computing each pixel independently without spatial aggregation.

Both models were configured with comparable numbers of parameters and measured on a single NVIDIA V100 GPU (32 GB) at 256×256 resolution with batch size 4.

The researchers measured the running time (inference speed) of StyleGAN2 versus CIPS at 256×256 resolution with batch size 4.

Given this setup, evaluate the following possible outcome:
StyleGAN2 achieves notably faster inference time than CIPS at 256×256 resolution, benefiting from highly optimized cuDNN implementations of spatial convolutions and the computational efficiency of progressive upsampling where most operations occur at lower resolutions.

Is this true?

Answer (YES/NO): YES